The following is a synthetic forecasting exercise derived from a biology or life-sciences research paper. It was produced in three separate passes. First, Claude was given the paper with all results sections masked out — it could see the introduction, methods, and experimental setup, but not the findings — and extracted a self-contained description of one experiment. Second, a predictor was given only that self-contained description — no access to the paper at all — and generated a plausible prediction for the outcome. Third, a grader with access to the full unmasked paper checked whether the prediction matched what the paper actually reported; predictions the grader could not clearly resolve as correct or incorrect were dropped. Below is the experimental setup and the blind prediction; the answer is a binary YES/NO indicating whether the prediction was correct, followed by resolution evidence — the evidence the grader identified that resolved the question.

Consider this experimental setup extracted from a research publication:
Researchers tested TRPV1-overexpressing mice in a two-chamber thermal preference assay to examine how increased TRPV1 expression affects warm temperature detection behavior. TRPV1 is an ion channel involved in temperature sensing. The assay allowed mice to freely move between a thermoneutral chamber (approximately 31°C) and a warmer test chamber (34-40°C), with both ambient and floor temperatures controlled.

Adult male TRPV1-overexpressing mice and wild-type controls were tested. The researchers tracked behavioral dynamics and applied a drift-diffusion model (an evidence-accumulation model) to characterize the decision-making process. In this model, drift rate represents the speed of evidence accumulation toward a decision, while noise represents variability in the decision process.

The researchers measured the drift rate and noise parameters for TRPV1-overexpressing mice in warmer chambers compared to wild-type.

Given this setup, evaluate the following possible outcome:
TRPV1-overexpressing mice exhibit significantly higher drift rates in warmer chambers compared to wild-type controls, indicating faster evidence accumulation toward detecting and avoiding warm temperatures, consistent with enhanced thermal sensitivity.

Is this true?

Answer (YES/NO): YES